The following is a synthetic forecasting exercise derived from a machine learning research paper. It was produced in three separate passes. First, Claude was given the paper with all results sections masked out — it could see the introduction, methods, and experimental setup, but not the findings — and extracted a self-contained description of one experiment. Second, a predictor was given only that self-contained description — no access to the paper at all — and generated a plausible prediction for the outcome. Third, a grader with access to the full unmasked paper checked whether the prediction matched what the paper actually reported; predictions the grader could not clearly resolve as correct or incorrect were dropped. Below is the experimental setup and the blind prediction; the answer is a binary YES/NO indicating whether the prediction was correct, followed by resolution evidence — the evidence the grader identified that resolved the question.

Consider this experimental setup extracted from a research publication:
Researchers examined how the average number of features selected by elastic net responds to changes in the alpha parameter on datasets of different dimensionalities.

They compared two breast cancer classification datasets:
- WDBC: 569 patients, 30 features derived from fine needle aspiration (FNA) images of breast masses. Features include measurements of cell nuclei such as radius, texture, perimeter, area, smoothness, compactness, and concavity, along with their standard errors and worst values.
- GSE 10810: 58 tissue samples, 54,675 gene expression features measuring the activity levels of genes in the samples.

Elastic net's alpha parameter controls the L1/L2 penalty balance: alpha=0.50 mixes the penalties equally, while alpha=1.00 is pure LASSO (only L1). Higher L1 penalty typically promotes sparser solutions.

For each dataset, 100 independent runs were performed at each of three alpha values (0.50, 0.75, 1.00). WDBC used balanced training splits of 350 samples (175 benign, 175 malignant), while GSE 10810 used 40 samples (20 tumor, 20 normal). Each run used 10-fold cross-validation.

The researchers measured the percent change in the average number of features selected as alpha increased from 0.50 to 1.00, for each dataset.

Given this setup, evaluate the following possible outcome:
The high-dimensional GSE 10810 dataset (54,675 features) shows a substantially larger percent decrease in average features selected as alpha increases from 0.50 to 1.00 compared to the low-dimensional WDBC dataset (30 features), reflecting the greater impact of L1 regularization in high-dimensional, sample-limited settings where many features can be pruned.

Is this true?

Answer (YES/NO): YES